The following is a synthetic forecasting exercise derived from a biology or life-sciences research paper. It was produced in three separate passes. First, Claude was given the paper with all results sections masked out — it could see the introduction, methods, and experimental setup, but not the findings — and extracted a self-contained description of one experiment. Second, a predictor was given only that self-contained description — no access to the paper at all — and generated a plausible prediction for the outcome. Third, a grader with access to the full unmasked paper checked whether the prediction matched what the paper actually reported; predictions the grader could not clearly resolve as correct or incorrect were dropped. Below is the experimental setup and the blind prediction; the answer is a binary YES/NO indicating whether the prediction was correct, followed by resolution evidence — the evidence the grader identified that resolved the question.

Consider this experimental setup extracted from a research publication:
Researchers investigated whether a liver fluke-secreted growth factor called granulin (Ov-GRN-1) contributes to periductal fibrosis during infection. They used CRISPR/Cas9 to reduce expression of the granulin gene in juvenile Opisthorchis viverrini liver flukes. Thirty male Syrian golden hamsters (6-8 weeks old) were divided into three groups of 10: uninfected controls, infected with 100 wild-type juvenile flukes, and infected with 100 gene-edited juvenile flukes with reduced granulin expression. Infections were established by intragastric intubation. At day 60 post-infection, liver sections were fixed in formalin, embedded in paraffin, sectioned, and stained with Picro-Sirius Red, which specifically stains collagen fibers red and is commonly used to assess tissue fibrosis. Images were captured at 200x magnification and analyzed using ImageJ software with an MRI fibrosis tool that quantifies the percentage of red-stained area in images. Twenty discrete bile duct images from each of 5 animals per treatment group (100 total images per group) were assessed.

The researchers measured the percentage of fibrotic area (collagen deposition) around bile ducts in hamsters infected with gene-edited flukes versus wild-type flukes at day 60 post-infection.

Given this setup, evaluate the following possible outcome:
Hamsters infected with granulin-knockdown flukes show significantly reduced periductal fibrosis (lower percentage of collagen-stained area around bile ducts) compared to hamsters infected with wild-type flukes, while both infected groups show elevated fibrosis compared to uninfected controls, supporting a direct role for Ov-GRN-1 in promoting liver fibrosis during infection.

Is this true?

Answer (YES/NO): YES